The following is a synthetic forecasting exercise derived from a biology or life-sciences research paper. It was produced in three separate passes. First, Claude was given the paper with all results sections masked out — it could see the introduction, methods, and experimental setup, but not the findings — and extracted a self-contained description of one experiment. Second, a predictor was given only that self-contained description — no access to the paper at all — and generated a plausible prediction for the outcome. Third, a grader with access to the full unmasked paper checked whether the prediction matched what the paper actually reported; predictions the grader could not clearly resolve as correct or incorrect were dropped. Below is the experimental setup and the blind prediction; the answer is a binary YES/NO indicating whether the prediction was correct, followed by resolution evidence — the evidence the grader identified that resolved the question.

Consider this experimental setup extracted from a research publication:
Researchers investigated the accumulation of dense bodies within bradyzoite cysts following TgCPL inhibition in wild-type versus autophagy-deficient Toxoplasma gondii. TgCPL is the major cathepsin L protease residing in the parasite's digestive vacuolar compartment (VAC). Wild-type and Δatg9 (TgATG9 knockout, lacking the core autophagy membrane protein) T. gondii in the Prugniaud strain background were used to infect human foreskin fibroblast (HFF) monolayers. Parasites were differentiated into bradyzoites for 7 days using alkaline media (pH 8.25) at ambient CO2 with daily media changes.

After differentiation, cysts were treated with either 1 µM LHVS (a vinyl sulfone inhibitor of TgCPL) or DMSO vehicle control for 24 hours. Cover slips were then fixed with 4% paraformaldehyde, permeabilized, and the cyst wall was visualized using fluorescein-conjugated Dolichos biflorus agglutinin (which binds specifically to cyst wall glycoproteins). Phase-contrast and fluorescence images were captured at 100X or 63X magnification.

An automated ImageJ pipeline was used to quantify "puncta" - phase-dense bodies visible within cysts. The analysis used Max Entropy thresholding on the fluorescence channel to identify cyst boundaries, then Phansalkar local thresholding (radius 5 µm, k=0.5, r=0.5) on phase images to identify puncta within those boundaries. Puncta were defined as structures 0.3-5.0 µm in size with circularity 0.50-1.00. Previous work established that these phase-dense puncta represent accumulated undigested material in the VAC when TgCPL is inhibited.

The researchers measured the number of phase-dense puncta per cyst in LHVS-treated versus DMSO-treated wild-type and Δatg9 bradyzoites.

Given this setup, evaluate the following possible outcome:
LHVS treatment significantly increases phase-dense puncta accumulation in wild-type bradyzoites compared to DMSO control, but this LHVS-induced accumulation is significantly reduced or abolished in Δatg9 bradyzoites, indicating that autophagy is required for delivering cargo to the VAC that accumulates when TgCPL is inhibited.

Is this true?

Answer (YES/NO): YES